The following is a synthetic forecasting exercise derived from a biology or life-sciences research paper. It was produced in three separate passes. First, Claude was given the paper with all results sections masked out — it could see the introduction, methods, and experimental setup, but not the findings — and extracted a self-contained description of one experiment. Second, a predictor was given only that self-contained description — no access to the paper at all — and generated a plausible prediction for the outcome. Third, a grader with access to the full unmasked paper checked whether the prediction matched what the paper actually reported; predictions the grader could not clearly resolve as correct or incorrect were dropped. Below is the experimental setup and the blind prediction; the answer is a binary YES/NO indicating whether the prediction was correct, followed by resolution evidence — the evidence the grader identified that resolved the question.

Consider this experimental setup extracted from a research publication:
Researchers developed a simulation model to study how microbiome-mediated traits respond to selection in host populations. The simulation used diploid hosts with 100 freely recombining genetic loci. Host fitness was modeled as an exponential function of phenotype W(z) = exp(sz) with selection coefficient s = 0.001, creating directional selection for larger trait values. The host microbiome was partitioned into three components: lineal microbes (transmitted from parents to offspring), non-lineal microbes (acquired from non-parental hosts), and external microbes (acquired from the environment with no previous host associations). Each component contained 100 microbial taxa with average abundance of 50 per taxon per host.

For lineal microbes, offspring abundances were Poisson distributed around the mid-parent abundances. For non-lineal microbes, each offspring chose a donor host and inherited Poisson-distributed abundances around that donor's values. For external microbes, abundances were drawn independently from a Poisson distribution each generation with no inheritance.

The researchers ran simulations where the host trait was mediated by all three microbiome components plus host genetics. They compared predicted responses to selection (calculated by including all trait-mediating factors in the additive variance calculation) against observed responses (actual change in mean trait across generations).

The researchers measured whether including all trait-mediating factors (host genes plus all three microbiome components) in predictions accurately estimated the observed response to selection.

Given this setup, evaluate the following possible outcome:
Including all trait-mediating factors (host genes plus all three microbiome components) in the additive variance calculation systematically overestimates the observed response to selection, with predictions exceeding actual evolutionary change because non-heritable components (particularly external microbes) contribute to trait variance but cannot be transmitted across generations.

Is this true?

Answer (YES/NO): YES